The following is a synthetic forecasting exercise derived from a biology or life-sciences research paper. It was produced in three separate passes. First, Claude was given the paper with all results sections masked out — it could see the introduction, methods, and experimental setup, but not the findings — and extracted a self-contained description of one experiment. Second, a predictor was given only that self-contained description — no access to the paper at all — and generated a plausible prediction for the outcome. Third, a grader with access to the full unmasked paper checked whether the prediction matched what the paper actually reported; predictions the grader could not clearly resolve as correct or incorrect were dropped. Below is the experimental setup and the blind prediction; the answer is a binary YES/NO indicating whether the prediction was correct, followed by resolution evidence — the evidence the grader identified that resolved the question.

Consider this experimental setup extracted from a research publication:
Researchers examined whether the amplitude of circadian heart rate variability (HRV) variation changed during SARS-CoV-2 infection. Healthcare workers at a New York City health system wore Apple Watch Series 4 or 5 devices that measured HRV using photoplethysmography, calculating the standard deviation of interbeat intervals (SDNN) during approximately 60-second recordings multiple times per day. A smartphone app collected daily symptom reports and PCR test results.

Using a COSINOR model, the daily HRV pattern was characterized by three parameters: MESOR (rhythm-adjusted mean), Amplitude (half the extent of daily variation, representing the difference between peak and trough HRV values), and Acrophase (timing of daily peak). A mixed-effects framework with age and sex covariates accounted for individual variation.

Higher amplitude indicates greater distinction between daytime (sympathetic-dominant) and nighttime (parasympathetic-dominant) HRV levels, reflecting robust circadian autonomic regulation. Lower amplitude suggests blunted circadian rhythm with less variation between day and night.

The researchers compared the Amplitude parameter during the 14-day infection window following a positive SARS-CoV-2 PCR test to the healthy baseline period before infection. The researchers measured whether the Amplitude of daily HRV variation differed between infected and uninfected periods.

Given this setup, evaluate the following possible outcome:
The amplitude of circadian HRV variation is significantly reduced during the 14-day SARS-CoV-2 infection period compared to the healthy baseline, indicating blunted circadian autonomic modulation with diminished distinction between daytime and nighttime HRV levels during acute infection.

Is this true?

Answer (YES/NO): YES